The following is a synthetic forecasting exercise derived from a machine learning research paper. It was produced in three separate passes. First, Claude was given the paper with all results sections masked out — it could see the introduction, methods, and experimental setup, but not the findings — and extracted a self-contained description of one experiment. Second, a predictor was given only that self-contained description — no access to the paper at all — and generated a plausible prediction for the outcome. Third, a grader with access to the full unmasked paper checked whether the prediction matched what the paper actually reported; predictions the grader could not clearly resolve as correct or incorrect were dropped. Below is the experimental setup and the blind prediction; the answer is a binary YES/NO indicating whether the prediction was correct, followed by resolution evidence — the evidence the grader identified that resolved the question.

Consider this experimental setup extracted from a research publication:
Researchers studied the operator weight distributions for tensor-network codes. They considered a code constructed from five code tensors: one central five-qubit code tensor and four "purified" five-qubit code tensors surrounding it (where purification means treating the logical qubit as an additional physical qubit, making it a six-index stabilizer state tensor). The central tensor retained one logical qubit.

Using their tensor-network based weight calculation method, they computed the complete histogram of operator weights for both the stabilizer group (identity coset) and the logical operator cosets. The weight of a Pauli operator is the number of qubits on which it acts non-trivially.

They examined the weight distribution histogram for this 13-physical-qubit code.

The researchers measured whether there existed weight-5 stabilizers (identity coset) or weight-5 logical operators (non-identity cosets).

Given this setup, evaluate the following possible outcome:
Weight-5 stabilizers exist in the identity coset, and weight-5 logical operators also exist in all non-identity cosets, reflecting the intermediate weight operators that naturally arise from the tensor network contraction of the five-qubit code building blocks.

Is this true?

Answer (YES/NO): NO